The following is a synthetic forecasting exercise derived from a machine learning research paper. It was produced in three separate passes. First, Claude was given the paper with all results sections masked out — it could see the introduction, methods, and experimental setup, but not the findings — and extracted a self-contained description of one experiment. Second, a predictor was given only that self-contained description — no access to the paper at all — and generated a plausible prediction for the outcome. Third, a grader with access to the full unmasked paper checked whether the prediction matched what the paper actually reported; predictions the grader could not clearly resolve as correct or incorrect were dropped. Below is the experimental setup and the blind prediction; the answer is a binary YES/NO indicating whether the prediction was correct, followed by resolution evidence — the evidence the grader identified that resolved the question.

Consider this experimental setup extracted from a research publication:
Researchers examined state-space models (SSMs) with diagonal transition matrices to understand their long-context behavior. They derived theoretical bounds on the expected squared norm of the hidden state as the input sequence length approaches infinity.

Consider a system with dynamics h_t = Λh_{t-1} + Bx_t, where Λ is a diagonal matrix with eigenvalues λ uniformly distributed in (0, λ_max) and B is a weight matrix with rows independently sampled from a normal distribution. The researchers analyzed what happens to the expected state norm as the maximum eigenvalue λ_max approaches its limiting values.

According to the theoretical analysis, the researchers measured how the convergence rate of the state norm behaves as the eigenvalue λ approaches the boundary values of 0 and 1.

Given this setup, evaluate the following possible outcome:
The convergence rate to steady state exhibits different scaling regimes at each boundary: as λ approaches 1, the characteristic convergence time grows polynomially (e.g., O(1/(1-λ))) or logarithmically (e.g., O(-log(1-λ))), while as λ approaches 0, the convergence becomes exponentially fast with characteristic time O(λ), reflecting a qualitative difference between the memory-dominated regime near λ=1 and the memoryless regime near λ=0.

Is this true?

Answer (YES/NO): NO